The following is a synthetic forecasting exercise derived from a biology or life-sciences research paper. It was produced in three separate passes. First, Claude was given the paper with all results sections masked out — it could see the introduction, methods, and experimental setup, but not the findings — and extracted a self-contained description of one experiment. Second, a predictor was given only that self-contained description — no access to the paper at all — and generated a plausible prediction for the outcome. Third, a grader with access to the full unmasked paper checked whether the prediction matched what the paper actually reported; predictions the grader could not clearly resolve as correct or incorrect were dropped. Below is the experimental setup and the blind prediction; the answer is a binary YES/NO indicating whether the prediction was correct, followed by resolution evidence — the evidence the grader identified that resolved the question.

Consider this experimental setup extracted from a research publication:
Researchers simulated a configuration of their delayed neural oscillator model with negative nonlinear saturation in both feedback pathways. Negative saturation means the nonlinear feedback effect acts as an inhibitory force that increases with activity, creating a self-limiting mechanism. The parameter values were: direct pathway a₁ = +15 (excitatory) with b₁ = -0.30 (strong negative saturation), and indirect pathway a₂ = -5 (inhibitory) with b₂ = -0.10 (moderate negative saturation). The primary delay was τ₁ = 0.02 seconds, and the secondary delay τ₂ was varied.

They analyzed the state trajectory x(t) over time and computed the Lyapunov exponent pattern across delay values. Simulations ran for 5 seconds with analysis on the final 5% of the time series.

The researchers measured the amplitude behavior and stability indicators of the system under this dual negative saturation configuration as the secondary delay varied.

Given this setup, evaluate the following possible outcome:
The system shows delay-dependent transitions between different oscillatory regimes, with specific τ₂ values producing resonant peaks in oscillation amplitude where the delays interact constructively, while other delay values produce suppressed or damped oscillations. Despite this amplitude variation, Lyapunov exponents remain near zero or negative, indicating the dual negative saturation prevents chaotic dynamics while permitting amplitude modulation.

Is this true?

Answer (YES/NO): NO